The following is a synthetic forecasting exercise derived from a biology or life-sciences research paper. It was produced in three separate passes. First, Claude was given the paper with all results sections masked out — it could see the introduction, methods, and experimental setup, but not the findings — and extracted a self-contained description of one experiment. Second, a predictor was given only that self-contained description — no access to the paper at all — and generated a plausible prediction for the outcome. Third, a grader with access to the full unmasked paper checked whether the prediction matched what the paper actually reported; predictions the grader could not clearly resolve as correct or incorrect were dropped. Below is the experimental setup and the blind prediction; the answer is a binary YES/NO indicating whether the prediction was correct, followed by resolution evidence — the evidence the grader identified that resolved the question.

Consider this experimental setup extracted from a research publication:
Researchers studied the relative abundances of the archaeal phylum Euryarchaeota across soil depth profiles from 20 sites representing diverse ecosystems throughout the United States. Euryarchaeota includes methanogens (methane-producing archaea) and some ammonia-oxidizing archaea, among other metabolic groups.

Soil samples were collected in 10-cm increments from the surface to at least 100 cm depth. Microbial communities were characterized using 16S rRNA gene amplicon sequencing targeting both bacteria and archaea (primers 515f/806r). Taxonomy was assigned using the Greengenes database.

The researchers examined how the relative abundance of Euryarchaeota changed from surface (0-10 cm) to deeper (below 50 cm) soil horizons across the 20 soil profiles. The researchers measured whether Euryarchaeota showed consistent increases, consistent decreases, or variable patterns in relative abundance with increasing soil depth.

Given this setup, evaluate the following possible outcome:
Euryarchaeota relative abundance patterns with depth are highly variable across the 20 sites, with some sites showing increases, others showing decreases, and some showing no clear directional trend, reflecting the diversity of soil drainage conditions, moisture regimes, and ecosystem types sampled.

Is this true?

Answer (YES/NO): NO